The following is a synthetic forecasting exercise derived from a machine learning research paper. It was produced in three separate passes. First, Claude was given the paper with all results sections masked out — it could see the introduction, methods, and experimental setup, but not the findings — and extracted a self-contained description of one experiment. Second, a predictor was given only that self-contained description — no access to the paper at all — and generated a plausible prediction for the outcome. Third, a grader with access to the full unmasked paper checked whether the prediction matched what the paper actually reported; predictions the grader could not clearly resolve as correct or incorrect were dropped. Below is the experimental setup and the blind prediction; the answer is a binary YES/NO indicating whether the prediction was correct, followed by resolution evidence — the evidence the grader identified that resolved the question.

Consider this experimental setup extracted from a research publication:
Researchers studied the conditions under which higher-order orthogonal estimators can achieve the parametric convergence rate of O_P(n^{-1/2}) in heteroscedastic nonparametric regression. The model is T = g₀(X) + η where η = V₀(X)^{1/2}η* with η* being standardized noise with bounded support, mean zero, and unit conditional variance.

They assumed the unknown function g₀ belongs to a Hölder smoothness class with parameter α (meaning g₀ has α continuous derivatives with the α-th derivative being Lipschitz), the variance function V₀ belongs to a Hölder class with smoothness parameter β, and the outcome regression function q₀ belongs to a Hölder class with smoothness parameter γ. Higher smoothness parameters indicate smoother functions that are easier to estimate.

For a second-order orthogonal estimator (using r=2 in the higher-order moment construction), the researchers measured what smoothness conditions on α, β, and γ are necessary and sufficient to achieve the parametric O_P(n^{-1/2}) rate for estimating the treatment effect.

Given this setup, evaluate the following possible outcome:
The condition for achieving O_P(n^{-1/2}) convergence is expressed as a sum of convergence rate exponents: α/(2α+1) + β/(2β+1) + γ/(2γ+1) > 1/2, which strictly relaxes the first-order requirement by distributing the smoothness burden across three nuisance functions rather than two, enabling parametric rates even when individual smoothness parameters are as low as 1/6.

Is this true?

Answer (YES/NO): NO